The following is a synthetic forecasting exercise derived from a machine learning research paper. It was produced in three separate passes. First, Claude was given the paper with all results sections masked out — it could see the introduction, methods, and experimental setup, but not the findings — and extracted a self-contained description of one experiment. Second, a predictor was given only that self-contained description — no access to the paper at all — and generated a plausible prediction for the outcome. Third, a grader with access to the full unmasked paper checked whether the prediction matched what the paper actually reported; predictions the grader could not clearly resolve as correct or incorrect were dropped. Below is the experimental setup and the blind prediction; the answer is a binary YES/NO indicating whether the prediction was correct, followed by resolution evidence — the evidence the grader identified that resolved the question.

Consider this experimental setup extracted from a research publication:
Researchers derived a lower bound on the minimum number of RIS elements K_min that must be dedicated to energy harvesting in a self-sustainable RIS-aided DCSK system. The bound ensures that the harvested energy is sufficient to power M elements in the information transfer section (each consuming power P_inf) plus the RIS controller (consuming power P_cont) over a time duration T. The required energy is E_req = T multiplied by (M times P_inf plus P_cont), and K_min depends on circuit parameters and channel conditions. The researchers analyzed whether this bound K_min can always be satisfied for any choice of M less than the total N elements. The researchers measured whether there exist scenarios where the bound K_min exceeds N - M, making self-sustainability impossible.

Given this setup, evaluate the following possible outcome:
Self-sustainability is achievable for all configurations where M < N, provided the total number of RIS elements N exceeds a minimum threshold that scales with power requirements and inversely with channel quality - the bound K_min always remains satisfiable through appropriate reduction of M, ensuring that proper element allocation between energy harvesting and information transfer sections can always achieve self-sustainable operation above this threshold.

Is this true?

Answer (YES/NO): NO